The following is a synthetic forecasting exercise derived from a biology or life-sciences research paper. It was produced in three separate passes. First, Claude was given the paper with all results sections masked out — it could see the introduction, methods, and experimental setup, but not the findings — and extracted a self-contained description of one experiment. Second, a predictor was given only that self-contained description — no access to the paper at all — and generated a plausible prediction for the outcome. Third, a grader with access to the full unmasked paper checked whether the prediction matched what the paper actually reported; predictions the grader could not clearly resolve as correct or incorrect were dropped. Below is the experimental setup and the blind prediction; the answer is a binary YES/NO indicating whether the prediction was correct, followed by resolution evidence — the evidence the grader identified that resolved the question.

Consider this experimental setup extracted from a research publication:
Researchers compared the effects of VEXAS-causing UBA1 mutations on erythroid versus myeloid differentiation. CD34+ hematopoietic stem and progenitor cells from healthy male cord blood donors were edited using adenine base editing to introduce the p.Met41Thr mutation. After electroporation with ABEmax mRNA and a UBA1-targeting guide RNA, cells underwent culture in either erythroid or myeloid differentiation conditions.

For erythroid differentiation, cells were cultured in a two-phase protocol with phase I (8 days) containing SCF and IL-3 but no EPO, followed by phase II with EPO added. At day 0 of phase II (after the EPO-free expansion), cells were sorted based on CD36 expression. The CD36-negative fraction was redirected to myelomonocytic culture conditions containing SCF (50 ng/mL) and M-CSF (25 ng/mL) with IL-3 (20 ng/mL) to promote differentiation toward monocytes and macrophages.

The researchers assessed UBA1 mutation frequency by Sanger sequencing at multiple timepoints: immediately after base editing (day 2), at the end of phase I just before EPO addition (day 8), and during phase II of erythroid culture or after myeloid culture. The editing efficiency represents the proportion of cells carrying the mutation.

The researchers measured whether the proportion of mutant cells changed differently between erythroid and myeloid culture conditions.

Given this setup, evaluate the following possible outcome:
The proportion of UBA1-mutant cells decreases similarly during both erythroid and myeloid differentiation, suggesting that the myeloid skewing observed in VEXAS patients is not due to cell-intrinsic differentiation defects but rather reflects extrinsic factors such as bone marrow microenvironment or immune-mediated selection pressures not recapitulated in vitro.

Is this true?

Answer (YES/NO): NO